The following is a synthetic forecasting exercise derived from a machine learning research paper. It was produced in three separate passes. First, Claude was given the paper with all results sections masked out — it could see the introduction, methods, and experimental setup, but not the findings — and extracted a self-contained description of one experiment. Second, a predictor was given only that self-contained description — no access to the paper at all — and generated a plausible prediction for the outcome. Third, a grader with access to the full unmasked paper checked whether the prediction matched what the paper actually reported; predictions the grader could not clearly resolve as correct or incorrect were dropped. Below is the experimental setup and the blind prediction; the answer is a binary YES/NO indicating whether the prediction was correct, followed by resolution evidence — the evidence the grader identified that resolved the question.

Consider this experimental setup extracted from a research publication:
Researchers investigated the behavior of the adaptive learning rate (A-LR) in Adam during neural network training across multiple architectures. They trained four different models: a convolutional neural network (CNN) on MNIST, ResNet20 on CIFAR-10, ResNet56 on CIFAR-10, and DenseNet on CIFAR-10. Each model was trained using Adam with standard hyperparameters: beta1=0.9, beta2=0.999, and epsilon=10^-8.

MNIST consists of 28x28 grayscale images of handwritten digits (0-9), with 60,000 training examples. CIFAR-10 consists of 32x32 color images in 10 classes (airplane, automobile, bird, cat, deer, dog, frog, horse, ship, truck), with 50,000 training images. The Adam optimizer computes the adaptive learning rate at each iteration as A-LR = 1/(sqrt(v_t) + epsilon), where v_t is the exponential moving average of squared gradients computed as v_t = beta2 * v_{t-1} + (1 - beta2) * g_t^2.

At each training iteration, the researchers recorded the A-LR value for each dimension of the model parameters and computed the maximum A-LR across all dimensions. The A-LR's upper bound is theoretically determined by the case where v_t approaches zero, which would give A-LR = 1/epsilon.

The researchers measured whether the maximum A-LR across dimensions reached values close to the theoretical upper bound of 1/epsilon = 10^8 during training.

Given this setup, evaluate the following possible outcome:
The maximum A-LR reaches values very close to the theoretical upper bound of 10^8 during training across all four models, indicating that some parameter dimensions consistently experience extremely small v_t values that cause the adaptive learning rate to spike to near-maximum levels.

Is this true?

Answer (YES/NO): YES